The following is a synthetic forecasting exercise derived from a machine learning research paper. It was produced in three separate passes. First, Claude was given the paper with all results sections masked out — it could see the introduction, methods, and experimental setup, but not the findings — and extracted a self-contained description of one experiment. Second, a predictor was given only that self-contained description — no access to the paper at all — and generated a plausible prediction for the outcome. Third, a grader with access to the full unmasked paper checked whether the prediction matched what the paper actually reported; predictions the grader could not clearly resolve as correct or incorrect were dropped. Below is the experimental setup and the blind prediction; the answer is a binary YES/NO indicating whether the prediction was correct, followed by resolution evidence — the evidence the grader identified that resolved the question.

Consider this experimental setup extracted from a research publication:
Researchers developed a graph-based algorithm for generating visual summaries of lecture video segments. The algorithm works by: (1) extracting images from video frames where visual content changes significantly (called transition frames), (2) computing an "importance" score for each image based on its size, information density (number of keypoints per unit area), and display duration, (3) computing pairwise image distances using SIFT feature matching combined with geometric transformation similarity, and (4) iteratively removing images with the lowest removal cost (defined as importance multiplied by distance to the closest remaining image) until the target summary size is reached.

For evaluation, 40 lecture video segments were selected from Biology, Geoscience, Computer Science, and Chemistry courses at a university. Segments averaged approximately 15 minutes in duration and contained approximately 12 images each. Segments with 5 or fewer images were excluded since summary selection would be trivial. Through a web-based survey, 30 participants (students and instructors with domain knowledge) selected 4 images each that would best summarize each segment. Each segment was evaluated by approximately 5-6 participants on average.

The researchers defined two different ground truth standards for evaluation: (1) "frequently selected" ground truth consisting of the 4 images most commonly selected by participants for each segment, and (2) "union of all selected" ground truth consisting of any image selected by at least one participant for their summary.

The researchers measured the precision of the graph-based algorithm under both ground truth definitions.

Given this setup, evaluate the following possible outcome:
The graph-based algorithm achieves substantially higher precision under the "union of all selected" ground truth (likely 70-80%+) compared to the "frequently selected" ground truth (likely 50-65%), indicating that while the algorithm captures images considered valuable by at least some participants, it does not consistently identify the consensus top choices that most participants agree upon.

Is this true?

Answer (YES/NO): NO